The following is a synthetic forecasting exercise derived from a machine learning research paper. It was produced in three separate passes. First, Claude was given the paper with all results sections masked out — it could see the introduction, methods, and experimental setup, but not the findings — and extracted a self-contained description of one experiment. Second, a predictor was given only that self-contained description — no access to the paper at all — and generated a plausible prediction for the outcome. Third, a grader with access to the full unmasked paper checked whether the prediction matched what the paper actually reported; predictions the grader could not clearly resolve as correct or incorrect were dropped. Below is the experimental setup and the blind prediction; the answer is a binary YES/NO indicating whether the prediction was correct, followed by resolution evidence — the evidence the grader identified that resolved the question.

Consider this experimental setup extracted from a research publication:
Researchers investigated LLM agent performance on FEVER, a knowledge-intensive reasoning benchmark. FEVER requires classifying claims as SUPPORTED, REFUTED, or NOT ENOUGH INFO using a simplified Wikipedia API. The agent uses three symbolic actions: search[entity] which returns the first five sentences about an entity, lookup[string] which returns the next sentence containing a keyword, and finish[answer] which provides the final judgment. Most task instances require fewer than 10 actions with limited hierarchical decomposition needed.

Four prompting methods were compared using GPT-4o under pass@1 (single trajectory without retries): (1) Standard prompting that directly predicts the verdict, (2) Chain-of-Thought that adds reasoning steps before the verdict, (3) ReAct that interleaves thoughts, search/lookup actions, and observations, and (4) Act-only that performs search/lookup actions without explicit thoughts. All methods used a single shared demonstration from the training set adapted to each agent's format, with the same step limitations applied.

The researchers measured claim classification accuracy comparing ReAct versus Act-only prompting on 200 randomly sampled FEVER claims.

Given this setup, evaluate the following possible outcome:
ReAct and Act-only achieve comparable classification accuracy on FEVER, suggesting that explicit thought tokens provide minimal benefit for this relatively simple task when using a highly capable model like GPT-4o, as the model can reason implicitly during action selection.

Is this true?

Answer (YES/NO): NO